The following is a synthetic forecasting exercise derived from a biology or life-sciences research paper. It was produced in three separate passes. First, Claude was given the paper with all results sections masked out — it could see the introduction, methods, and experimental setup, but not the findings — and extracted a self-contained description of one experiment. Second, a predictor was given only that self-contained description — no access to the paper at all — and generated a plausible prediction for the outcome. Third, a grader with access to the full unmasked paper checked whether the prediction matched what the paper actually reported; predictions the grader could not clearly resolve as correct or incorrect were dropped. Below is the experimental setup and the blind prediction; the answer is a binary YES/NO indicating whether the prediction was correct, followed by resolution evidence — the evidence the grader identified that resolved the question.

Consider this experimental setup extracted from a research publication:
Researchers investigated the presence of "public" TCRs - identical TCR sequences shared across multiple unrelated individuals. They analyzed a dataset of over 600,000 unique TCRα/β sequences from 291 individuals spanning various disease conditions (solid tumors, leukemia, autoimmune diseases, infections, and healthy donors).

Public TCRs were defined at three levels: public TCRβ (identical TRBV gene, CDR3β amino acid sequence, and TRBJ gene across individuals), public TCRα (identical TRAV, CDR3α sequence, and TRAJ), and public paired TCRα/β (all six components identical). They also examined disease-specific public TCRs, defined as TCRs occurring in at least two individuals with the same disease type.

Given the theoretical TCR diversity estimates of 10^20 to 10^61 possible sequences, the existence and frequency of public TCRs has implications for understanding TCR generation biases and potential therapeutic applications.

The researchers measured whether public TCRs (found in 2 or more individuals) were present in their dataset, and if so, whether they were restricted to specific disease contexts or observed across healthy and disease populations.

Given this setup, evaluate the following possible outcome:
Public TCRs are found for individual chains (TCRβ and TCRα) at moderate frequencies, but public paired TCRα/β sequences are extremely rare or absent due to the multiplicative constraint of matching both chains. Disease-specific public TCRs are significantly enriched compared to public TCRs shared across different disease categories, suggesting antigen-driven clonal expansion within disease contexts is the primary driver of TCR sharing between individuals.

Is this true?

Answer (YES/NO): NO